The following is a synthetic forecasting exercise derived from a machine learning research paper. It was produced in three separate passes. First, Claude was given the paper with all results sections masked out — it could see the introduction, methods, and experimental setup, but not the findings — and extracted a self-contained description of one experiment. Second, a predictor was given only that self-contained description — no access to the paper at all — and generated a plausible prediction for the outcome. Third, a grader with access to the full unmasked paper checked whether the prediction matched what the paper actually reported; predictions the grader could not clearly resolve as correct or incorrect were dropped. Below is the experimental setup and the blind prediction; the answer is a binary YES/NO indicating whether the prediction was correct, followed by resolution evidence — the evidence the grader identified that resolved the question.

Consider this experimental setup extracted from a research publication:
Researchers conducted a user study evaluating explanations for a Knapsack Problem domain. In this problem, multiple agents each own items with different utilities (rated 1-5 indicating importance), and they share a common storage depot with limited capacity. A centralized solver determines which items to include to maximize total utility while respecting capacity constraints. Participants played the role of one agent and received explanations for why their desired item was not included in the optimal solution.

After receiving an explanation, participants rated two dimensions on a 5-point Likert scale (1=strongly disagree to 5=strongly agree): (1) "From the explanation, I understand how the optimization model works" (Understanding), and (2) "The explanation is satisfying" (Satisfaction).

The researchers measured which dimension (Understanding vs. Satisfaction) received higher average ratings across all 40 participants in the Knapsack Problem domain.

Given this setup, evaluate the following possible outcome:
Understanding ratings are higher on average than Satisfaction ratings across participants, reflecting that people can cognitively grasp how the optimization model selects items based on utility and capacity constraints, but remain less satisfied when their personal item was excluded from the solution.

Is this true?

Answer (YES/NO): YES